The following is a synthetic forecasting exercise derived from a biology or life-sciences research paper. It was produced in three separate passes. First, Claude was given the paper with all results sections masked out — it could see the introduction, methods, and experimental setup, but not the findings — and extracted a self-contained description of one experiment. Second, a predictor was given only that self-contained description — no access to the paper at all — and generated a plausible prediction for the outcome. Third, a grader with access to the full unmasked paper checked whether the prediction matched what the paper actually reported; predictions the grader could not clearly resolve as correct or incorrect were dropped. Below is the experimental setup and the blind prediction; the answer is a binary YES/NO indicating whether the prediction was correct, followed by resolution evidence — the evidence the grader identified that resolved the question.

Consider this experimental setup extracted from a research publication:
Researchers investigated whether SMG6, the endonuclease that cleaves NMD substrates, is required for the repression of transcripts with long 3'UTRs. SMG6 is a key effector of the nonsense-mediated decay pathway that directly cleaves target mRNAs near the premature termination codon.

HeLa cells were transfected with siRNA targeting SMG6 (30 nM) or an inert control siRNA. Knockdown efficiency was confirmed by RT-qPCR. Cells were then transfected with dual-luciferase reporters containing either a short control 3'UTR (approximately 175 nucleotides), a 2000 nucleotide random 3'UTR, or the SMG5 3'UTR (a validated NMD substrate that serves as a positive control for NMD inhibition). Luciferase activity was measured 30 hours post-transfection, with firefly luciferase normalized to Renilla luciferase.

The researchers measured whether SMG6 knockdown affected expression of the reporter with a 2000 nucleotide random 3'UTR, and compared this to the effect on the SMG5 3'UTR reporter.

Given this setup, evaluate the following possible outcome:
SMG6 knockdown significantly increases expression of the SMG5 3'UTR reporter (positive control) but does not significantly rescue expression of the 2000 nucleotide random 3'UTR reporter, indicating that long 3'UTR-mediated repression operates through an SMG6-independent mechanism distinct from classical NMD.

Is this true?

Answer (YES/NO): YES